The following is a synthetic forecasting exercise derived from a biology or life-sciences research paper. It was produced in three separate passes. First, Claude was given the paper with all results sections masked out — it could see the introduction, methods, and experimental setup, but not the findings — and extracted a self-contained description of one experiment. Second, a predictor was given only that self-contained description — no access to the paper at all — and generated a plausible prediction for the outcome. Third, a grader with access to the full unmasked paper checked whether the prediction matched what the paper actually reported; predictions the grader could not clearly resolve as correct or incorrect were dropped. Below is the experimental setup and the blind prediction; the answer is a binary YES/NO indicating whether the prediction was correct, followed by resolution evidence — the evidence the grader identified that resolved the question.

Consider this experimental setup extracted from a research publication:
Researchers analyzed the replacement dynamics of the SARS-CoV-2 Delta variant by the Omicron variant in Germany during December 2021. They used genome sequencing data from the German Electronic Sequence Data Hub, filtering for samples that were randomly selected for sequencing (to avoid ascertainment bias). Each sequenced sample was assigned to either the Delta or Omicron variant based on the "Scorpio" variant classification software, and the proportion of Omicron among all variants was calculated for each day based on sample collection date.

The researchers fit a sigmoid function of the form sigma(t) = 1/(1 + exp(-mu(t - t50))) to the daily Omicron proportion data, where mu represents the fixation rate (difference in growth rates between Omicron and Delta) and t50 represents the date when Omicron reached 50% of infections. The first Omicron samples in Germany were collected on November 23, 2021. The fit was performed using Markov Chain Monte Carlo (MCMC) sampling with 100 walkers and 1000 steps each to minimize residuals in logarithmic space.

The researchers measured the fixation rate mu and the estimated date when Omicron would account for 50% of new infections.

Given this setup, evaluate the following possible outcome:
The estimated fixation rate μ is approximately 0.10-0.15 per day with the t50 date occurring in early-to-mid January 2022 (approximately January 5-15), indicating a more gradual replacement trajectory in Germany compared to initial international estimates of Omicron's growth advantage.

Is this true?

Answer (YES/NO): NO